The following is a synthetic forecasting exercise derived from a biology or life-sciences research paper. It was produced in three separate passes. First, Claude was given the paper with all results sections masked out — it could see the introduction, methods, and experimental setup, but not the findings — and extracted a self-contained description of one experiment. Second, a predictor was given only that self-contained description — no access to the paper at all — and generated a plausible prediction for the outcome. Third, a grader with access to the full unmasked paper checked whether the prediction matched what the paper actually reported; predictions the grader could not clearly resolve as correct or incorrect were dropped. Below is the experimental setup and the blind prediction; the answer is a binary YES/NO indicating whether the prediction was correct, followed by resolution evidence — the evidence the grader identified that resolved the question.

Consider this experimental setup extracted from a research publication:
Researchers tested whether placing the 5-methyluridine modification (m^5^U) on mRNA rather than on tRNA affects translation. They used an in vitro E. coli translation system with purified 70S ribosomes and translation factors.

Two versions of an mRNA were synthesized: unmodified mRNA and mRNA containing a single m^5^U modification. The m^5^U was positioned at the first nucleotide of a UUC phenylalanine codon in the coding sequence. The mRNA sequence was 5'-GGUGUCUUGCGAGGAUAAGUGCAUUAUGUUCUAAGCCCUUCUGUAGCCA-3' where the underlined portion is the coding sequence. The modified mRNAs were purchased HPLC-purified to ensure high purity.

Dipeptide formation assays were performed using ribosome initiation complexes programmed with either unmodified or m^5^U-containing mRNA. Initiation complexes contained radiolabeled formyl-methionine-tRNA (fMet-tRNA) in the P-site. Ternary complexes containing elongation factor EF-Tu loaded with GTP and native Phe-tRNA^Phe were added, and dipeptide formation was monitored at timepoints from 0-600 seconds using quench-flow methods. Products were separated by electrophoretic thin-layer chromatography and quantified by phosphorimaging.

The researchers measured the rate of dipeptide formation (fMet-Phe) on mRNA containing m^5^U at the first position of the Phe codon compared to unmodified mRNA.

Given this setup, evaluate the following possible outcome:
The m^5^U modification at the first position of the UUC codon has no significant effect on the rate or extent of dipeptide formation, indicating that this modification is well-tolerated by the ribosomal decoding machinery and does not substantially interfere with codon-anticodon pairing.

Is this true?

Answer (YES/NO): YES